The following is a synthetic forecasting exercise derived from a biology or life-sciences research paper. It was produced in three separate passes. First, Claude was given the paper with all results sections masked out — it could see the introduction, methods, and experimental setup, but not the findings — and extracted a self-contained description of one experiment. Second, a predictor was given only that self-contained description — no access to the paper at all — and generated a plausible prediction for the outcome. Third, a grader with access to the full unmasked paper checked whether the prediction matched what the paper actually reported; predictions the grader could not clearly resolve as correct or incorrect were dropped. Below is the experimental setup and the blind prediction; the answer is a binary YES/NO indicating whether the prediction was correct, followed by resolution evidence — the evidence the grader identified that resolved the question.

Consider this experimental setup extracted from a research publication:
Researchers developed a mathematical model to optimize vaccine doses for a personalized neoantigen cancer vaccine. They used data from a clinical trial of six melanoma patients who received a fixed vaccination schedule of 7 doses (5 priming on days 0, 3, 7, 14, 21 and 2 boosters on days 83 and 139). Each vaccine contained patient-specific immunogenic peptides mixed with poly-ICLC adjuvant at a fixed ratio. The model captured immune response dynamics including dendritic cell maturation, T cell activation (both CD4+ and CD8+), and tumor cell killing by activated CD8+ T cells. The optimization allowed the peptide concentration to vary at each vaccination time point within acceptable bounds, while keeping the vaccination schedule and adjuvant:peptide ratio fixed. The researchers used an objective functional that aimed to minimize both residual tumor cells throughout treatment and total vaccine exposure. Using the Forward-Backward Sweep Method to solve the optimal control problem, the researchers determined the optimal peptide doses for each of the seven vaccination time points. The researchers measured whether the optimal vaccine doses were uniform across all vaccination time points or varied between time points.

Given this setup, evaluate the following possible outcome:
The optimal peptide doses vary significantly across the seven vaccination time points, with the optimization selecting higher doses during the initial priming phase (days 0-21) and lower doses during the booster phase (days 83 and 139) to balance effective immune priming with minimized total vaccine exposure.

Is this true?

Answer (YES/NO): NO